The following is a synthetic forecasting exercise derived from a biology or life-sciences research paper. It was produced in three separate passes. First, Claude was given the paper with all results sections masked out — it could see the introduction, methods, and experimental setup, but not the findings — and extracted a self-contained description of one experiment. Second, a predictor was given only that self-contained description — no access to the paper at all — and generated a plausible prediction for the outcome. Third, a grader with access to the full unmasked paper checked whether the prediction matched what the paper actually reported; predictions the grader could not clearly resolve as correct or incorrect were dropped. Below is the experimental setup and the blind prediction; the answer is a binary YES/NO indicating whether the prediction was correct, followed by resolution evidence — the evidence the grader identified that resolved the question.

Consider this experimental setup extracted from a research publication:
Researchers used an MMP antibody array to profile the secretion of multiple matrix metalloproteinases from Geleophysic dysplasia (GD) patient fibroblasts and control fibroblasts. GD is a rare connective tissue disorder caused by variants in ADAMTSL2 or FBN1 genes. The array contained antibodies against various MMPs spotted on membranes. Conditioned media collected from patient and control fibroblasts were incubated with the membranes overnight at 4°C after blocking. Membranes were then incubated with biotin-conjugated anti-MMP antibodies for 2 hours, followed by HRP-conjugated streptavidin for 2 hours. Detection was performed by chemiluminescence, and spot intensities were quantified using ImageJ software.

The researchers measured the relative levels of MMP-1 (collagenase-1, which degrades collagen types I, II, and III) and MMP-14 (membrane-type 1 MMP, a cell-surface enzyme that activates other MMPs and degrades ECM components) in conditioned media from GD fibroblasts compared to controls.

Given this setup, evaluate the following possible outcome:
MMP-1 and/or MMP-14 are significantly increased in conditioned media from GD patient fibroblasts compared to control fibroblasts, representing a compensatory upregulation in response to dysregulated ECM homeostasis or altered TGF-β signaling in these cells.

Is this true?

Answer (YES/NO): YES